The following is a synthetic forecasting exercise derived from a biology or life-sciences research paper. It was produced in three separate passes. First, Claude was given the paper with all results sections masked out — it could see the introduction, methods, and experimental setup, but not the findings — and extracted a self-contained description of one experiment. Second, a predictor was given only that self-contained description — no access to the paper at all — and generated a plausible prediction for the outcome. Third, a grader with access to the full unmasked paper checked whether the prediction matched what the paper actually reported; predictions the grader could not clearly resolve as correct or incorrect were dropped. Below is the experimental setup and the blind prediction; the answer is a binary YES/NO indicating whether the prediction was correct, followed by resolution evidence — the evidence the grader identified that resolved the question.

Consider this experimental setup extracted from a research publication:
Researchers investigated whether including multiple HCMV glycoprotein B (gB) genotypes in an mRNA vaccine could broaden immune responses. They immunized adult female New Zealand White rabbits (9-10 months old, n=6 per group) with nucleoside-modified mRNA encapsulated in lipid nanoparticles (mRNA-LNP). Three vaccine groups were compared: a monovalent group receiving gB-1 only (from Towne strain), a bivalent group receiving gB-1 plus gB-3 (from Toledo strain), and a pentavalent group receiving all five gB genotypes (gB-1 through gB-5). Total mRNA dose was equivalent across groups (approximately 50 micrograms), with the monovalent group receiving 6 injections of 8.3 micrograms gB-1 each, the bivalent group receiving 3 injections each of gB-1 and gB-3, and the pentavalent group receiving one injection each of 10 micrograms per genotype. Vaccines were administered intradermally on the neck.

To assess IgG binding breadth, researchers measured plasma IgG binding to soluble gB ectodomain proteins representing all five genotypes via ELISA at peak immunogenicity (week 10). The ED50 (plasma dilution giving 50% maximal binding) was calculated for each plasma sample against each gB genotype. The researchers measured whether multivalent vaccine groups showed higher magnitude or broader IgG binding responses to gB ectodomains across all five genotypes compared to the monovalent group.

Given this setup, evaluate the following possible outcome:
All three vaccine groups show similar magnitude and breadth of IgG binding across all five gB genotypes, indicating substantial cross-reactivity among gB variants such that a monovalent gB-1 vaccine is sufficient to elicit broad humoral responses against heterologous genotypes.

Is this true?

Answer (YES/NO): NO